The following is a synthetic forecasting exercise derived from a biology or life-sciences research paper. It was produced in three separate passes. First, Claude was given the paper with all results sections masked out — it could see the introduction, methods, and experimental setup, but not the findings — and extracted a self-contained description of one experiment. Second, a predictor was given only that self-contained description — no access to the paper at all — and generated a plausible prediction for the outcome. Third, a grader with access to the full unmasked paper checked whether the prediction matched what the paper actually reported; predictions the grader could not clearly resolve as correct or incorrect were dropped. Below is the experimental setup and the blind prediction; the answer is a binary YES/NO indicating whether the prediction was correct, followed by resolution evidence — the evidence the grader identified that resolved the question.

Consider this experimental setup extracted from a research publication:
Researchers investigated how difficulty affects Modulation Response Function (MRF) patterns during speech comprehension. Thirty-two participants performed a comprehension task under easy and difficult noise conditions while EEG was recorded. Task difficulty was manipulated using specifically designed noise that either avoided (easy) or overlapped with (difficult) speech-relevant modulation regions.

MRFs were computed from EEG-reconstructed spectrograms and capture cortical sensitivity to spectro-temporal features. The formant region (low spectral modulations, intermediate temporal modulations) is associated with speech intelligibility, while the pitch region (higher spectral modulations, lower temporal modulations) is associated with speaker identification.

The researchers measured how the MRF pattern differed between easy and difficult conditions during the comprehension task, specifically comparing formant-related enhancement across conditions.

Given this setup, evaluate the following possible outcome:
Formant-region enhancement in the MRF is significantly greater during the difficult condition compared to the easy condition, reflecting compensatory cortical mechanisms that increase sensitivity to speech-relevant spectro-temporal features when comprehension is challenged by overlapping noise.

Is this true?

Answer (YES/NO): NO